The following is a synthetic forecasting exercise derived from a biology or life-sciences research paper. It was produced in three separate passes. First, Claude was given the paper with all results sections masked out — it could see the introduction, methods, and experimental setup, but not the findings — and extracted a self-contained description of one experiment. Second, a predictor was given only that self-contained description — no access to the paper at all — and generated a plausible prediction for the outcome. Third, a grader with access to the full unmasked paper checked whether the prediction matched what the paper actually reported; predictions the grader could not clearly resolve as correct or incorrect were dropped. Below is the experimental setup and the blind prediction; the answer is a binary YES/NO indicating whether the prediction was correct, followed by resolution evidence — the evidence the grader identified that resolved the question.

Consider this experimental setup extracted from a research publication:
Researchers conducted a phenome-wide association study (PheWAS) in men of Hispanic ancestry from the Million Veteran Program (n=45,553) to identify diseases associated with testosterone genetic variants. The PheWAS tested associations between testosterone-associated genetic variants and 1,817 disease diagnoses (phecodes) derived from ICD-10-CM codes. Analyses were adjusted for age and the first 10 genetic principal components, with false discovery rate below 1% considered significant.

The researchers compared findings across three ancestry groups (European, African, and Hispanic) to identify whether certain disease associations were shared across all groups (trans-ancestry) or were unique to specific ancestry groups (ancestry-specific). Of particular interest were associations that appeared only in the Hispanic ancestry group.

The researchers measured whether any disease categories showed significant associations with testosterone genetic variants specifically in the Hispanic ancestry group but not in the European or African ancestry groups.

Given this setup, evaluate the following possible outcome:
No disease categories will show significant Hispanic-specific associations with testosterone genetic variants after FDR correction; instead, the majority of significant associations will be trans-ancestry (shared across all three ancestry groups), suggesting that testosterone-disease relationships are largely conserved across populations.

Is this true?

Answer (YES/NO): NO